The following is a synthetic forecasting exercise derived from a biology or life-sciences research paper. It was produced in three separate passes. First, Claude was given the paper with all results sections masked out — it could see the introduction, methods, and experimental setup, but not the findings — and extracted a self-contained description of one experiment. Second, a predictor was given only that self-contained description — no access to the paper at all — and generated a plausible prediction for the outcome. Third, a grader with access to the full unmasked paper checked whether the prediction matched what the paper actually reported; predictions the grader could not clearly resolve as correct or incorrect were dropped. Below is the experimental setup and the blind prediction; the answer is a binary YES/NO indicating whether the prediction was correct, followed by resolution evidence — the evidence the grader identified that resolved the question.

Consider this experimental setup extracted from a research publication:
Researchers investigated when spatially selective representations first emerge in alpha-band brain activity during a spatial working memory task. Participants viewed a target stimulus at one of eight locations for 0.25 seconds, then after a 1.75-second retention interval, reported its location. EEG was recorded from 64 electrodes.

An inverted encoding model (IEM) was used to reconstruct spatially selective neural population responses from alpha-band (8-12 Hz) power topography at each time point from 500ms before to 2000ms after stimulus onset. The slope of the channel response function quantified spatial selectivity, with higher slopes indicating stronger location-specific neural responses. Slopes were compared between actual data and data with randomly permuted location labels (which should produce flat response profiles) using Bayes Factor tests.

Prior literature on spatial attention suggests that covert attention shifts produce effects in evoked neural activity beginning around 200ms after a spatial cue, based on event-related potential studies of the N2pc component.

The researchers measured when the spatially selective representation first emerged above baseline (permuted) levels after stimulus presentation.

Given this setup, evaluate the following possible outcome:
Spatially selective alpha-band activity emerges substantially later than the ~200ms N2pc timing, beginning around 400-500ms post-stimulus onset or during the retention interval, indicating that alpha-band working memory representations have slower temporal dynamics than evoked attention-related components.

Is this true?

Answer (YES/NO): NO